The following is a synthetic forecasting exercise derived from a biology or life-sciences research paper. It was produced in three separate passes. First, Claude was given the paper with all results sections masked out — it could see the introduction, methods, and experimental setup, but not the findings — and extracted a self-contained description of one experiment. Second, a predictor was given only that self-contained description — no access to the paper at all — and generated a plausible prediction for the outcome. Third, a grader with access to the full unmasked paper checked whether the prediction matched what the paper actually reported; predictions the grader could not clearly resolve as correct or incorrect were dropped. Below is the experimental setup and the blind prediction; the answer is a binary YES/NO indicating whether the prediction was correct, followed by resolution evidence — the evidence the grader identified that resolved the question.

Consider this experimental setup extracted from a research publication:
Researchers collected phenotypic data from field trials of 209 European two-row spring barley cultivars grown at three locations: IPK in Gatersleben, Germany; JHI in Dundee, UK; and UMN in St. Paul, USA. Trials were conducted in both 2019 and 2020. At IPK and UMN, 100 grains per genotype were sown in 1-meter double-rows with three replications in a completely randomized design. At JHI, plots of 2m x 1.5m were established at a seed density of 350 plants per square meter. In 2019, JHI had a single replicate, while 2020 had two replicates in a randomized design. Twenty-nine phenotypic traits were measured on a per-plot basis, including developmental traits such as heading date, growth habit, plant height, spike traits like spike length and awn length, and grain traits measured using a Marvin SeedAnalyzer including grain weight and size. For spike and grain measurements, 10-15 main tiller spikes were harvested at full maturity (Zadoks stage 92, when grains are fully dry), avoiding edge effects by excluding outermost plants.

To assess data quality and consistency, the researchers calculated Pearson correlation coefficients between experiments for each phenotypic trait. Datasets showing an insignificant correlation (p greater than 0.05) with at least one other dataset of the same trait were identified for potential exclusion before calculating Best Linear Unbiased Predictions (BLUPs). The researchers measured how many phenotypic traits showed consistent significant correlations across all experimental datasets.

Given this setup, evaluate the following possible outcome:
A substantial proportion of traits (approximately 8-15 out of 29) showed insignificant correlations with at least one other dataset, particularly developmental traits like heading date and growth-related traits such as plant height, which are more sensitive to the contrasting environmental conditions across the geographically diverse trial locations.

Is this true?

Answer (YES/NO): NO